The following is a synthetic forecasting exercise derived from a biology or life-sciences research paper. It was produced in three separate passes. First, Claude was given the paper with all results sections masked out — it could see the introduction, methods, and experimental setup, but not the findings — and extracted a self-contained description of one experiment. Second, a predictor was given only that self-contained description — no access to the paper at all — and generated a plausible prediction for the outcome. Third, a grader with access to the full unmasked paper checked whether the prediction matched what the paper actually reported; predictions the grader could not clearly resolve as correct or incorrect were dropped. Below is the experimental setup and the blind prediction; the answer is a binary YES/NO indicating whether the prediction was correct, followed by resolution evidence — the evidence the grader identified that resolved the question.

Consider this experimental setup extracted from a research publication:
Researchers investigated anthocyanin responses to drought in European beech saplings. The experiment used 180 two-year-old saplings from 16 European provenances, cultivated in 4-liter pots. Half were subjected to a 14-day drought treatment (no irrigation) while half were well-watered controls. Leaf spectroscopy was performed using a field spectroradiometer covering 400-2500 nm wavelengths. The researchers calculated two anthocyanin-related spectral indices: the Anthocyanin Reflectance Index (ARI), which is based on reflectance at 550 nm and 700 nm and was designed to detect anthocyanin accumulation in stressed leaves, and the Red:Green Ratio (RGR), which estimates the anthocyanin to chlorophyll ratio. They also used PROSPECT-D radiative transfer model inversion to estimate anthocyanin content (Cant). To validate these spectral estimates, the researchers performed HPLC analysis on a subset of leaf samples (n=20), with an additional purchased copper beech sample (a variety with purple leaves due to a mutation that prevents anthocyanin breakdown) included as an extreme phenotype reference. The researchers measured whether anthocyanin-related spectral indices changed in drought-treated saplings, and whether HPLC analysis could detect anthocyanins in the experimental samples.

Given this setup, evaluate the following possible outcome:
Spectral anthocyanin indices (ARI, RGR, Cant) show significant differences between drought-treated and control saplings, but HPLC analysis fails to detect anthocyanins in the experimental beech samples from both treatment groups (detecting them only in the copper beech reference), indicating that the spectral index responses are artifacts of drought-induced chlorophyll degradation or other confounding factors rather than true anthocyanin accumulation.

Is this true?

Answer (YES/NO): NO